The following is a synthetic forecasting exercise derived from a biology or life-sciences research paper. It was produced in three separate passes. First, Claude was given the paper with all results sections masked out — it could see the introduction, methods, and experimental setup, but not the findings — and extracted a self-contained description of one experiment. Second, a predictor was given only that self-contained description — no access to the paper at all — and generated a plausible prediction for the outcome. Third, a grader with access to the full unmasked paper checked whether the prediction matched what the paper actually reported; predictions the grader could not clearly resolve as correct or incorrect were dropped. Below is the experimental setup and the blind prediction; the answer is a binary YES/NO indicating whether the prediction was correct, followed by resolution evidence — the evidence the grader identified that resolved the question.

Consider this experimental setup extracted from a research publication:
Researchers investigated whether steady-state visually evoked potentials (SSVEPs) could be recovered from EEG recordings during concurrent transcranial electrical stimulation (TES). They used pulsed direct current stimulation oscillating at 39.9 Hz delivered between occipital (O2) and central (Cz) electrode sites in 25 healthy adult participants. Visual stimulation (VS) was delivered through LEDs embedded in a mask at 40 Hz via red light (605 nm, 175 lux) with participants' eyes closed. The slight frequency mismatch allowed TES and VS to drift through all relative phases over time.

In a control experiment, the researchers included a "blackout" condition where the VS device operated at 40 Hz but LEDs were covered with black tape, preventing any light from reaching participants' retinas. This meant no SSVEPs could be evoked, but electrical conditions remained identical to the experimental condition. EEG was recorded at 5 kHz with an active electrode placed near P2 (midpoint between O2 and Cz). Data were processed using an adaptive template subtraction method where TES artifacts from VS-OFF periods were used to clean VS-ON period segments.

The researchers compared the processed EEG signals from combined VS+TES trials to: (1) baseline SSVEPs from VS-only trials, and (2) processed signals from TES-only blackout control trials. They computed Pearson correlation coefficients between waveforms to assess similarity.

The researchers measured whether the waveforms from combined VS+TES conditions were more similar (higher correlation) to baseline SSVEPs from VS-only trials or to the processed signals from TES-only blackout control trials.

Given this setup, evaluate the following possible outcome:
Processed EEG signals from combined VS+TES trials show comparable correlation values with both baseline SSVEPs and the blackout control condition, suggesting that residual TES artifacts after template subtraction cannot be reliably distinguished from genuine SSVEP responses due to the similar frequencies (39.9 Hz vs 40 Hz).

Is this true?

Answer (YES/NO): NO